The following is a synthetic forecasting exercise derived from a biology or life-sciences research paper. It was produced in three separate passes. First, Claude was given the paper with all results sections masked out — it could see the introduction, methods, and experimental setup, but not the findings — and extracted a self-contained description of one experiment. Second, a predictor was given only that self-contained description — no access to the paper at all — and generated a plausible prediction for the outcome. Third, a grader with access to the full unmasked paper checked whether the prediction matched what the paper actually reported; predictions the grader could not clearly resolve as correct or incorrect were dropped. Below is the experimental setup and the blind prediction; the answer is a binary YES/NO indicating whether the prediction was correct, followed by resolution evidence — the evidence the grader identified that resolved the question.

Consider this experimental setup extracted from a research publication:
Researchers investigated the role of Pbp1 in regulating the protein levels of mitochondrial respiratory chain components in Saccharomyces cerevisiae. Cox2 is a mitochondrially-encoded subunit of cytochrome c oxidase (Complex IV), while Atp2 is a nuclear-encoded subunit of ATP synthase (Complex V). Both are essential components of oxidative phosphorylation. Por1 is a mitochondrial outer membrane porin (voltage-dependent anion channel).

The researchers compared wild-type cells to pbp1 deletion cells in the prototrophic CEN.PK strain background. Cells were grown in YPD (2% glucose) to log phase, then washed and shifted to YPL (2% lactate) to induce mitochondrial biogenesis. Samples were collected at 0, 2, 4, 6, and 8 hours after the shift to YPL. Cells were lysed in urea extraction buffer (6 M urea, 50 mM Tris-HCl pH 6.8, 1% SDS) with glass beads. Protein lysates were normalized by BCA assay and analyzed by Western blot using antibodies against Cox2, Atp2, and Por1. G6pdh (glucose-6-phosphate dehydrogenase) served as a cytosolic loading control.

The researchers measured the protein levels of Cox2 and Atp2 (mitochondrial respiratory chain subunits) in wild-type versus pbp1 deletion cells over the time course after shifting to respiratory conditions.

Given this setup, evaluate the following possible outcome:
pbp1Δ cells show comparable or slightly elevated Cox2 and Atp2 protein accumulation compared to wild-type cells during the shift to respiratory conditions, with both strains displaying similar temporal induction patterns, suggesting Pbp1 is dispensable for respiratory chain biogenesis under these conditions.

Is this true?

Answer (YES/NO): NO